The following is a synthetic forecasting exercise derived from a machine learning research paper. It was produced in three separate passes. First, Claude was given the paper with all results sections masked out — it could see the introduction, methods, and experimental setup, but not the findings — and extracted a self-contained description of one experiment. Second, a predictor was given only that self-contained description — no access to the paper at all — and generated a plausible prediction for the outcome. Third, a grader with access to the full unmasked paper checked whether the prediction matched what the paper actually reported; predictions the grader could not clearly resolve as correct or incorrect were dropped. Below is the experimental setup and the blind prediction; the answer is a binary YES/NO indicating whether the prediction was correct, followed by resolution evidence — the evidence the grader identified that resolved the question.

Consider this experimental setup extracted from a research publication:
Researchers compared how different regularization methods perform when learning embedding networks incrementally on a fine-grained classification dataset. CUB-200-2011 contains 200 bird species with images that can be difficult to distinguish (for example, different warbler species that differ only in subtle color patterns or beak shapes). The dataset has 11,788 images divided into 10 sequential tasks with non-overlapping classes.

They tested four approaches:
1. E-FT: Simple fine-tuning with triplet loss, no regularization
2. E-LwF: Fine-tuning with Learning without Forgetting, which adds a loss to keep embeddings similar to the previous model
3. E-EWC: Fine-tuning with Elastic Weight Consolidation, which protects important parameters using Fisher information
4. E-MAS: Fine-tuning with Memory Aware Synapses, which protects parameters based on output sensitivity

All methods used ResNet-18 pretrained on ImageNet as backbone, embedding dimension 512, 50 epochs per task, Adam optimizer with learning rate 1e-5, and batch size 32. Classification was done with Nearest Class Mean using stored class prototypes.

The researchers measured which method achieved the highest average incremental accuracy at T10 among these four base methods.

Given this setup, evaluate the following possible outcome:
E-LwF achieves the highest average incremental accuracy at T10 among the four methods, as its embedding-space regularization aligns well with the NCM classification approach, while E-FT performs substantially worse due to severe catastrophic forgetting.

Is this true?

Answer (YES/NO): NO